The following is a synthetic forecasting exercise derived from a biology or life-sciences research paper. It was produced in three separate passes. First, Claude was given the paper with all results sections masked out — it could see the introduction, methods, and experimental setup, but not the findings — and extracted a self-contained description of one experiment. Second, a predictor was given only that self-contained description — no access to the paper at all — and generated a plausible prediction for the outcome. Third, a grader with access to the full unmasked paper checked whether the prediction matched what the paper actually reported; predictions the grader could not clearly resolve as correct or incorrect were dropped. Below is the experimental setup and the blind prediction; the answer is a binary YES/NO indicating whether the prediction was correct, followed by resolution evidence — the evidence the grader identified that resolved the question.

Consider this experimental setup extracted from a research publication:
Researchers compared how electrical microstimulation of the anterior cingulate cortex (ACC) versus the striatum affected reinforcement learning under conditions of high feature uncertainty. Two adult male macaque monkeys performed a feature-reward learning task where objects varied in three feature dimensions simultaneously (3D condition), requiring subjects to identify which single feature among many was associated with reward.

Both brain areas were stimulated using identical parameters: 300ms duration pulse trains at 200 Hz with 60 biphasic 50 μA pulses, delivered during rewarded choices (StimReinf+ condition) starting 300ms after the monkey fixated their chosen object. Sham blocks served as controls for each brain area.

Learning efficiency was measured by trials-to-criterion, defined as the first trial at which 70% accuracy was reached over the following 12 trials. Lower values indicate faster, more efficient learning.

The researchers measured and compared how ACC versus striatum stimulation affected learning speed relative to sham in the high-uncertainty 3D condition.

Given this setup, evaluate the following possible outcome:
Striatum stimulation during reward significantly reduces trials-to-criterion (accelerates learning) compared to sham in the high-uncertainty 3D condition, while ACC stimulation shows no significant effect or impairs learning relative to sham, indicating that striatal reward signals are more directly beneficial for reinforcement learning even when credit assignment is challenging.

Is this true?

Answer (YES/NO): YES